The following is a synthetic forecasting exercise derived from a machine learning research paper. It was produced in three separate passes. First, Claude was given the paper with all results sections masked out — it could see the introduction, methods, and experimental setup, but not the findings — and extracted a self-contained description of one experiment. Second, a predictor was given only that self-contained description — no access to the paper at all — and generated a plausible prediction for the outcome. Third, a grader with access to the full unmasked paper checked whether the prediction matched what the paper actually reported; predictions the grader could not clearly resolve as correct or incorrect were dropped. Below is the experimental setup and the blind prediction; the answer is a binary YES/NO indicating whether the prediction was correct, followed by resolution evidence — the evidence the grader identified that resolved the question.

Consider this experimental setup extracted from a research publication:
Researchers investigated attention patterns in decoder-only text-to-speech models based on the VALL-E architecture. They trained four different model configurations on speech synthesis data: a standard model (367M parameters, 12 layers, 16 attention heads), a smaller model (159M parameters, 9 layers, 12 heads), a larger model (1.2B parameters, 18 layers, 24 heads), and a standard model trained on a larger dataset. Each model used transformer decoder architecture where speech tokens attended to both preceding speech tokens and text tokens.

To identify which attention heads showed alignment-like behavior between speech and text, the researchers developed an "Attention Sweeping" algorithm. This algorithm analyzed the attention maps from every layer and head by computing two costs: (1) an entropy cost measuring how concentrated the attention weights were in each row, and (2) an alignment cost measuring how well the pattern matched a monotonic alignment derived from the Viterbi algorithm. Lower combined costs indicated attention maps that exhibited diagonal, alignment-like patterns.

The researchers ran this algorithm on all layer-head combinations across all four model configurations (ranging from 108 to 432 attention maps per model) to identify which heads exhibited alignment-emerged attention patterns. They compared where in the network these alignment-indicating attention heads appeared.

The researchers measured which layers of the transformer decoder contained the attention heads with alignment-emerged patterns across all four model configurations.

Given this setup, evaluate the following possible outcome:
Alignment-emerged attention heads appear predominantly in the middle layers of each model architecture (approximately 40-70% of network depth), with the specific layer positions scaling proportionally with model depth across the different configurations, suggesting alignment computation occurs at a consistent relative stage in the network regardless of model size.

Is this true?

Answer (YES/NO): NO